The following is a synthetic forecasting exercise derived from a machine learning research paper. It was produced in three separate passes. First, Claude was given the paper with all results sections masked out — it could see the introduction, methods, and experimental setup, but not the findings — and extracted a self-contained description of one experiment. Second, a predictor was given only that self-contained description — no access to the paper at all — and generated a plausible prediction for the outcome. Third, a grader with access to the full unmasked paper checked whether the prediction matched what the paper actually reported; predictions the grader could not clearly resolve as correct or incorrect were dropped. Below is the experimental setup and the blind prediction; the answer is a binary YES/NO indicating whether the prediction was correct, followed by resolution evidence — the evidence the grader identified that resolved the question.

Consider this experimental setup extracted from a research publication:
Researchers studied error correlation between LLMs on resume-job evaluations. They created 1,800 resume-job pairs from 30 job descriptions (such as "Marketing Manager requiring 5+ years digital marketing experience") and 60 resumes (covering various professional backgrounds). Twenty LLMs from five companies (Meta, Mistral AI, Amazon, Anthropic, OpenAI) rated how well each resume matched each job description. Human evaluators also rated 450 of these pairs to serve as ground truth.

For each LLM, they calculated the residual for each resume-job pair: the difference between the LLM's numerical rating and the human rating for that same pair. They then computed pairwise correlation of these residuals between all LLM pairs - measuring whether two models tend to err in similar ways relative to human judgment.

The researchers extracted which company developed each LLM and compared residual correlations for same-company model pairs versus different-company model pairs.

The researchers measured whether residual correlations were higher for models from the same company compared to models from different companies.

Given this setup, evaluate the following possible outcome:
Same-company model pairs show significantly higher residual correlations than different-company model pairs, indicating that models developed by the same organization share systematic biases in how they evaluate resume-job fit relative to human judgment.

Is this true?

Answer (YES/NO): NO